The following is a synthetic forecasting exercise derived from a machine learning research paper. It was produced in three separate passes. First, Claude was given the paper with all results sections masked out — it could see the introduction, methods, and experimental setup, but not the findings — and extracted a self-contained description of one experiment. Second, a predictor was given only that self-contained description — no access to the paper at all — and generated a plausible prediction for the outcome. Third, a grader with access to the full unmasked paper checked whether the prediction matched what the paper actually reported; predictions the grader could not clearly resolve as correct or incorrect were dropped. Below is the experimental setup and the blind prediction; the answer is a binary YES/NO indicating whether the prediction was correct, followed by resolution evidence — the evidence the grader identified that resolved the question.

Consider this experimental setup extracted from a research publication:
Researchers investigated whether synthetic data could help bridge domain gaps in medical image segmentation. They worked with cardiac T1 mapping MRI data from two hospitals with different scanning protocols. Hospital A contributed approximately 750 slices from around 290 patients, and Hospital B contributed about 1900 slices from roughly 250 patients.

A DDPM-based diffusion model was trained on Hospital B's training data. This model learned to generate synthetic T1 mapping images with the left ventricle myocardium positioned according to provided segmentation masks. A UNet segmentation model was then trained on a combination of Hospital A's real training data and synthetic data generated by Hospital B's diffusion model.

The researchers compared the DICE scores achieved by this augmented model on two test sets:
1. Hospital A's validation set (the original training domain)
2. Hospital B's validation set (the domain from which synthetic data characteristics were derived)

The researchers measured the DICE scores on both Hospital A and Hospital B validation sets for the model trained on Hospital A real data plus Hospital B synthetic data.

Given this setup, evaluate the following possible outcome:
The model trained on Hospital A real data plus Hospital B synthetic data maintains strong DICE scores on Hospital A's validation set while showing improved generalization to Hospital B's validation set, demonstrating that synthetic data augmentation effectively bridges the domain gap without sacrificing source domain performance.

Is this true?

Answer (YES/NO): YES